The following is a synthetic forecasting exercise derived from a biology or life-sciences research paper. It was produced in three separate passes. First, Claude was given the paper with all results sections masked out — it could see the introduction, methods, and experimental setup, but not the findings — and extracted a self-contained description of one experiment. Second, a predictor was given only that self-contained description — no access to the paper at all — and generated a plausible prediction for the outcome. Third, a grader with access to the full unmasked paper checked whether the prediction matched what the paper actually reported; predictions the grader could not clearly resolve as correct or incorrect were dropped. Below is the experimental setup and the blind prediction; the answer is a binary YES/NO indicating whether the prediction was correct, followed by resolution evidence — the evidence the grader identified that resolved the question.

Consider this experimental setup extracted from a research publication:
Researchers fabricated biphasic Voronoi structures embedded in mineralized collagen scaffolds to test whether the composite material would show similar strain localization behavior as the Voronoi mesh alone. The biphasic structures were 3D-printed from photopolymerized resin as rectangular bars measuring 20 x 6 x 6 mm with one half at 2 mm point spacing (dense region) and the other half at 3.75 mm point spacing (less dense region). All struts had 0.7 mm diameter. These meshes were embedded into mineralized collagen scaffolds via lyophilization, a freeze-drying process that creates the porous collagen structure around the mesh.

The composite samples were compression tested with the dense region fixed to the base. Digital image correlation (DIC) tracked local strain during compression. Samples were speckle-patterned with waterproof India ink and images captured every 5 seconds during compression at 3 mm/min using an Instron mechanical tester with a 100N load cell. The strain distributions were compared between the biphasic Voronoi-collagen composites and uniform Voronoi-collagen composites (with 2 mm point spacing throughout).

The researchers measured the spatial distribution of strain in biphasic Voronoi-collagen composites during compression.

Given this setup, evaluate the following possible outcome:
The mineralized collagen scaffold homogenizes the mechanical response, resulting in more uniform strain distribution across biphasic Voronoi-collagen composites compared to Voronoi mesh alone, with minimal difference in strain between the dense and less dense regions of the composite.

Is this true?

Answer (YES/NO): NO